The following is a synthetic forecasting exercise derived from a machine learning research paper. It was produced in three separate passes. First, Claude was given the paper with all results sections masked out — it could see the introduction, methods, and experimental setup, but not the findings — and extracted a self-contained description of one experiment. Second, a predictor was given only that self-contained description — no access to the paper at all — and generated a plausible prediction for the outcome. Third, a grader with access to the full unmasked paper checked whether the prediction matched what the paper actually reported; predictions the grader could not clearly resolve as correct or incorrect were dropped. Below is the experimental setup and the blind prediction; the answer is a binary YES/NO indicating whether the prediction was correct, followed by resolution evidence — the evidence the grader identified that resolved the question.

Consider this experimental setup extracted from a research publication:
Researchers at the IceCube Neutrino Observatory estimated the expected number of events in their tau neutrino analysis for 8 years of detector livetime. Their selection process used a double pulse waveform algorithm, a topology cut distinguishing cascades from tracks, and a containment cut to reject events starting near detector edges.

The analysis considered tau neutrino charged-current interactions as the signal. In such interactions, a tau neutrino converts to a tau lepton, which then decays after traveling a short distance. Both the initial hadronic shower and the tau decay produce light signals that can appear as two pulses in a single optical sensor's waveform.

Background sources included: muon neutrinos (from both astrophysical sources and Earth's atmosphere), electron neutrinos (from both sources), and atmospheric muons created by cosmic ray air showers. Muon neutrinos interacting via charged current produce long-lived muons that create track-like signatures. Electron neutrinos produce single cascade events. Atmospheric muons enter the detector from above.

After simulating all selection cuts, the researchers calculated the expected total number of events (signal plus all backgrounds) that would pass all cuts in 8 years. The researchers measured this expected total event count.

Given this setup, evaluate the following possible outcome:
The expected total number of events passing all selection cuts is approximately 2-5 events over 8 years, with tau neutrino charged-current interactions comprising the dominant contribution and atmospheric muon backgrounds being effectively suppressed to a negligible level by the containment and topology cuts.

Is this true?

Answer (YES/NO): YES